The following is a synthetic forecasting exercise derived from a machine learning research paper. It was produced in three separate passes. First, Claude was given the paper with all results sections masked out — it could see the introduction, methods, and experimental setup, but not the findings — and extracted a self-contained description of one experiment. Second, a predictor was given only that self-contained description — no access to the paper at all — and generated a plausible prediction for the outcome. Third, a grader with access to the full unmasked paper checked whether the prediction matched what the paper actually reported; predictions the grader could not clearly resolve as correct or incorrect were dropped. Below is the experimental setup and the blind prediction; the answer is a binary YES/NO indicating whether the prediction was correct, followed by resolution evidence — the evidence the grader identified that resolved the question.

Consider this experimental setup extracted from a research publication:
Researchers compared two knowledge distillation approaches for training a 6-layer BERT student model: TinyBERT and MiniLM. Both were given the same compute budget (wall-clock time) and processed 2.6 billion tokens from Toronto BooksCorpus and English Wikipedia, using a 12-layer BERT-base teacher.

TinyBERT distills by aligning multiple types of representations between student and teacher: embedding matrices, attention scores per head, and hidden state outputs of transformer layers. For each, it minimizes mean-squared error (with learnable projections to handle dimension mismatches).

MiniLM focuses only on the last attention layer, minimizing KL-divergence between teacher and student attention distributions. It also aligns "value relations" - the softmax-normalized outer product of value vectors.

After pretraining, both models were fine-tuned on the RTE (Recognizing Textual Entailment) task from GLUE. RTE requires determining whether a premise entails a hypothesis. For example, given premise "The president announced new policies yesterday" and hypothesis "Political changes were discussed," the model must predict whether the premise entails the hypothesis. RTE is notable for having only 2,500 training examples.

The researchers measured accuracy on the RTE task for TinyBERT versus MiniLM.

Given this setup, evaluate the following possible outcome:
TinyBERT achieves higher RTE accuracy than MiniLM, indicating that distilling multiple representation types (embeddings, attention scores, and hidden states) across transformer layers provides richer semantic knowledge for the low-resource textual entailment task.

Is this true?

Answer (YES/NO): YES